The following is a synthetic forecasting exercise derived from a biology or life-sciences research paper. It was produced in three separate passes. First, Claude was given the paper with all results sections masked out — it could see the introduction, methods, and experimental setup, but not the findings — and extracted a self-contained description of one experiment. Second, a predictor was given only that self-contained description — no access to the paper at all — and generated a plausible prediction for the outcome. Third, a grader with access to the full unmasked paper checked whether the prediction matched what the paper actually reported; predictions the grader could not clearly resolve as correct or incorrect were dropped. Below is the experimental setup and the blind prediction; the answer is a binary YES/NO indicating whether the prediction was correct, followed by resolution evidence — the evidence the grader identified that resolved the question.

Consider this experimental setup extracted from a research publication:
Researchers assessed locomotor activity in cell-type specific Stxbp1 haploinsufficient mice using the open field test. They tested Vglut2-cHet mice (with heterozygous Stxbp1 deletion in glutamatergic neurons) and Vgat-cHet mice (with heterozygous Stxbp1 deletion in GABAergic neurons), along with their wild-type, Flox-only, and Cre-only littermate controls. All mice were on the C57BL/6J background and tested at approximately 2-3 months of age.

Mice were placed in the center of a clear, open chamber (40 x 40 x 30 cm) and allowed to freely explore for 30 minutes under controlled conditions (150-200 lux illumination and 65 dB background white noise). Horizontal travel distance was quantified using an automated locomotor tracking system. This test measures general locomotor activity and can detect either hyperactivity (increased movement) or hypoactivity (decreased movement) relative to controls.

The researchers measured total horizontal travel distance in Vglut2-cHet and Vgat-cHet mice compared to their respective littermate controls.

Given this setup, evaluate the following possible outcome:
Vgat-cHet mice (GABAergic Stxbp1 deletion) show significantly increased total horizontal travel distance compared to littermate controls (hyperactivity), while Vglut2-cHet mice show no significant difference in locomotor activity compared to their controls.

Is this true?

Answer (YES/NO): YES